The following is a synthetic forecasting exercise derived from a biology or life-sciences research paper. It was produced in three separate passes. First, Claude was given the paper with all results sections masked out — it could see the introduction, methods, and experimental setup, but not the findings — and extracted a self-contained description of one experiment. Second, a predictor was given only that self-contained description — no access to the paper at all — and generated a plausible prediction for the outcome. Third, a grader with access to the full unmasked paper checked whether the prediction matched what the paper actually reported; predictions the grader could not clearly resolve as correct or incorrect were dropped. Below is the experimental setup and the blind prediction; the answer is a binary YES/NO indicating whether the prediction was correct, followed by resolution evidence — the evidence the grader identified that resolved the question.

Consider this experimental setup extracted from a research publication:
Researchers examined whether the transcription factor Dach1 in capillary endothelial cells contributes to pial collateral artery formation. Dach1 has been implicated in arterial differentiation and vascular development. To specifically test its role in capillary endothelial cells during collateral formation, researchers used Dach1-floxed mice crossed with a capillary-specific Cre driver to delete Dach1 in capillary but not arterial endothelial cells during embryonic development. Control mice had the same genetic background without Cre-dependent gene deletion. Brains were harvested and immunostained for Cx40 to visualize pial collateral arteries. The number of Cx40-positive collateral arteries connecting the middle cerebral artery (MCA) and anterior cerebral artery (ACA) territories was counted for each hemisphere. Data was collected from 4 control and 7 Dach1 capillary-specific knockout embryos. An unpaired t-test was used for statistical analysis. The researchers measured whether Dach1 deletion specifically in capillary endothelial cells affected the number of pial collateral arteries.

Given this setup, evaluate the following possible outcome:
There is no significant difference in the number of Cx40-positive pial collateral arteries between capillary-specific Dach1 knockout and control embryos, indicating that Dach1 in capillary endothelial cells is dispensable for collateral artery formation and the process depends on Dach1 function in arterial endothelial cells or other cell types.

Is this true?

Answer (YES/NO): NO